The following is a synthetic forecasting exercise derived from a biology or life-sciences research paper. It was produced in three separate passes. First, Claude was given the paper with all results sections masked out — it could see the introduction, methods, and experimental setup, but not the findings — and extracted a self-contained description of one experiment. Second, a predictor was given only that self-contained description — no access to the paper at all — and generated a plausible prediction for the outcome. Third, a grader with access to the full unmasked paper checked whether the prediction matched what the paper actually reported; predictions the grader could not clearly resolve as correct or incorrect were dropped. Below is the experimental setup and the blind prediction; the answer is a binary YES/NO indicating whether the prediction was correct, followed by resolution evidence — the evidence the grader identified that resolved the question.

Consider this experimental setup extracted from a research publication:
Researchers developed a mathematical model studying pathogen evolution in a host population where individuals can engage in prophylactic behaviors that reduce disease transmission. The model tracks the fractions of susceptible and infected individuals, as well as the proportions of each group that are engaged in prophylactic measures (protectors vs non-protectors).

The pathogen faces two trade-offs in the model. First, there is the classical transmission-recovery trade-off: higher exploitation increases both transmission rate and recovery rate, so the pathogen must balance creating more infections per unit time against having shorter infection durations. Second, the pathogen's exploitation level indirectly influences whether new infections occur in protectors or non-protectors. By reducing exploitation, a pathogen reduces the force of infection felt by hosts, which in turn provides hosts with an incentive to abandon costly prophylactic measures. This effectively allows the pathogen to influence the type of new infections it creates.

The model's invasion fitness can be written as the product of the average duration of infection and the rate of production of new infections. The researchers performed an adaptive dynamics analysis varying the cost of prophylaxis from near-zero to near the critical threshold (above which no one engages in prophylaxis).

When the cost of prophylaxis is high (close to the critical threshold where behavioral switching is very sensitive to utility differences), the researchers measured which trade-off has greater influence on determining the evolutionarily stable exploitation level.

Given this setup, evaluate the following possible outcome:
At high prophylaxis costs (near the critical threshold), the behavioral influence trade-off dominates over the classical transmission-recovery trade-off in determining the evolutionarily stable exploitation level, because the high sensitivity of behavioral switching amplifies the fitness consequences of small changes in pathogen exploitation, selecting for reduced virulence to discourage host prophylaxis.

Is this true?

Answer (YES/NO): YES